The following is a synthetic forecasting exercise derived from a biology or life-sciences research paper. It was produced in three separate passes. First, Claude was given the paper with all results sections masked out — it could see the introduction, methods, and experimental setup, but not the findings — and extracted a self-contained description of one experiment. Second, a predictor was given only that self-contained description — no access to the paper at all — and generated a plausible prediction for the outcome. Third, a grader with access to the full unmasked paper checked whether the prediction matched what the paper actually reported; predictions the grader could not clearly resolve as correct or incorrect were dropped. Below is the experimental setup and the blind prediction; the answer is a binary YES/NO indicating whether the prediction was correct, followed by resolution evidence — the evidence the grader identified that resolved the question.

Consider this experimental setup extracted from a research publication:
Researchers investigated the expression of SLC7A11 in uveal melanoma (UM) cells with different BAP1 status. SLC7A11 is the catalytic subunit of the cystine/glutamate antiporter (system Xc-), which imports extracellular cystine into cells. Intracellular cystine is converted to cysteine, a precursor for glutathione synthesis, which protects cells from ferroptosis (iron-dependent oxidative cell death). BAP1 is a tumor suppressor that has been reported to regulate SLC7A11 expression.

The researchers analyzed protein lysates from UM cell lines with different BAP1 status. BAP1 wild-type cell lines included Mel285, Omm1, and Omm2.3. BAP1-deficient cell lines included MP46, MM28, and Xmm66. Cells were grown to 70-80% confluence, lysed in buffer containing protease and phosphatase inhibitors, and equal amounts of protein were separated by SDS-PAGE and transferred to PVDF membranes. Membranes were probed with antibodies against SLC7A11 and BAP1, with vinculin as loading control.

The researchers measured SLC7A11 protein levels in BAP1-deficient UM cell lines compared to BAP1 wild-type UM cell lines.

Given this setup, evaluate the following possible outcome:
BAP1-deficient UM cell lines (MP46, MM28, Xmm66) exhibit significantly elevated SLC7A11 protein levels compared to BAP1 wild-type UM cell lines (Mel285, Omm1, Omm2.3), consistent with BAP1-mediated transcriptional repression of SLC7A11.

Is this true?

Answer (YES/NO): NO